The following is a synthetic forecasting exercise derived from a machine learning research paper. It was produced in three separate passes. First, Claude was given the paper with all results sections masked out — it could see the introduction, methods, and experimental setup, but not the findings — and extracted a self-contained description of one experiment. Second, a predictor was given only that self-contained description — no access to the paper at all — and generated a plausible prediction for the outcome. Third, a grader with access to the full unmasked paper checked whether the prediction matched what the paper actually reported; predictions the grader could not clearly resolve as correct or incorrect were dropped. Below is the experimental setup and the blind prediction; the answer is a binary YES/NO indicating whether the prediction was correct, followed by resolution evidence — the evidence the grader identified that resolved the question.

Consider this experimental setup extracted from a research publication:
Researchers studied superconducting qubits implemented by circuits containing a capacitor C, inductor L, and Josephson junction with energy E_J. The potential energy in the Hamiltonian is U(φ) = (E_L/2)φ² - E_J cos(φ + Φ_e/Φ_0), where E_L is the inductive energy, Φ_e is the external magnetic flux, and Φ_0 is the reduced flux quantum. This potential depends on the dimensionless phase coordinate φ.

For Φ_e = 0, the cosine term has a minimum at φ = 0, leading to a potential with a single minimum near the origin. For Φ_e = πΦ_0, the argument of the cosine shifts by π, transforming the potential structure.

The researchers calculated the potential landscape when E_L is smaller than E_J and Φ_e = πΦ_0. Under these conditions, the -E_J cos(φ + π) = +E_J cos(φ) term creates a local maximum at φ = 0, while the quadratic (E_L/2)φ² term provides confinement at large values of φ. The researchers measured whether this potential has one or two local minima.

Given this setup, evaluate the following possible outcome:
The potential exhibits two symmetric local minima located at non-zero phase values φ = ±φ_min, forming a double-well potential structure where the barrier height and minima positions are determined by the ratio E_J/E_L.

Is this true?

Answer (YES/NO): YES